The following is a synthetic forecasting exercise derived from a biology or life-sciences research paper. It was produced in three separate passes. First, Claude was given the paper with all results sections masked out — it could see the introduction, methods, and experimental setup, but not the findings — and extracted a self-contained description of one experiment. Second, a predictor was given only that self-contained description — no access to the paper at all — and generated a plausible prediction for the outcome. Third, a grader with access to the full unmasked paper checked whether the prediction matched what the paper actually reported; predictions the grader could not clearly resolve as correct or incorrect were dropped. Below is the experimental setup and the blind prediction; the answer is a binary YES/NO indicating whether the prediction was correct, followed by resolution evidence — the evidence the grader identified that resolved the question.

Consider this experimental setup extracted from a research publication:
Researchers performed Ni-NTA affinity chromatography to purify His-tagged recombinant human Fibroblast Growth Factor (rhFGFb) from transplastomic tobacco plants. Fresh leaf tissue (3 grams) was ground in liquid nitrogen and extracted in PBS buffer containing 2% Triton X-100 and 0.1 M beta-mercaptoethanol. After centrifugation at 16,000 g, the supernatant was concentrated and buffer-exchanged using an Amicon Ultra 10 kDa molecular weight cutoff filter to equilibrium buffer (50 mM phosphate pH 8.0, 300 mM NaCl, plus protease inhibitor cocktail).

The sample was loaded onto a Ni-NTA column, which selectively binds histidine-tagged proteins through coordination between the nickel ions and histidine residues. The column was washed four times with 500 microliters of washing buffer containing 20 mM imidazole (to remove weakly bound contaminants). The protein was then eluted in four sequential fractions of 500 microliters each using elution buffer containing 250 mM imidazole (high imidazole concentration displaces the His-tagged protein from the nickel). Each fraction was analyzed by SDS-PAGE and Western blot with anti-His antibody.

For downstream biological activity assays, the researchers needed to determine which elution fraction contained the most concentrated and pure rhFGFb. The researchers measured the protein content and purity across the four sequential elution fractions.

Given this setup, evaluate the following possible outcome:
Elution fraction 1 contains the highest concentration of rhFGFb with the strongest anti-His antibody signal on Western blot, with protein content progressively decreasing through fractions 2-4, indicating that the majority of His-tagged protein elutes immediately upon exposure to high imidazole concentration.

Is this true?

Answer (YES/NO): NO